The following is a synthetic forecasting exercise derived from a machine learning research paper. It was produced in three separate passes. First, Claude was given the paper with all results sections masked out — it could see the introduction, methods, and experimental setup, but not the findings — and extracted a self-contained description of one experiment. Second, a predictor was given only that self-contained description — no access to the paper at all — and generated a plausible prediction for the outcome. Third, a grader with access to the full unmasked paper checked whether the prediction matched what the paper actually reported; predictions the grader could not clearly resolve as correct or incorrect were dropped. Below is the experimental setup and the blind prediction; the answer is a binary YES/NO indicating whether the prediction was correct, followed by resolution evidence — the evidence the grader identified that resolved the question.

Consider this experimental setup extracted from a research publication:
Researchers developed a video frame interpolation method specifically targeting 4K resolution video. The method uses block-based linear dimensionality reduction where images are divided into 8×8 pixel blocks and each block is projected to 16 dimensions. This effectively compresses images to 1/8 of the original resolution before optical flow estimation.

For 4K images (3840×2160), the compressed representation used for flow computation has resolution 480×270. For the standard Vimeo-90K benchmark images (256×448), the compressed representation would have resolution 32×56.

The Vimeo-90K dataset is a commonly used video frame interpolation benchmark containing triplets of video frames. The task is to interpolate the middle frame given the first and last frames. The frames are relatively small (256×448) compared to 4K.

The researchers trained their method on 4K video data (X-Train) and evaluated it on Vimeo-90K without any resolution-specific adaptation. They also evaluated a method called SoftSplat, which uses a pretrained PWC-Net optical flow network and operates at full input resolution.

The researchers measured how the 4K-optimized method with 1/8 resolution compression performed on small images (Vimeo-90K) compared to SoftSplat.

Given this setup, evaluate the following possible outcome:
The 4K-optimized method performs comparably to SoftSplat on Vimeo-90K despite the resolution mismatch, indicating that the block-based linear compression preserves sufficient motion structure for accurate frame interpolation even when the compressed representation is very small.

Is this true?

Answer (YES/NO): NO